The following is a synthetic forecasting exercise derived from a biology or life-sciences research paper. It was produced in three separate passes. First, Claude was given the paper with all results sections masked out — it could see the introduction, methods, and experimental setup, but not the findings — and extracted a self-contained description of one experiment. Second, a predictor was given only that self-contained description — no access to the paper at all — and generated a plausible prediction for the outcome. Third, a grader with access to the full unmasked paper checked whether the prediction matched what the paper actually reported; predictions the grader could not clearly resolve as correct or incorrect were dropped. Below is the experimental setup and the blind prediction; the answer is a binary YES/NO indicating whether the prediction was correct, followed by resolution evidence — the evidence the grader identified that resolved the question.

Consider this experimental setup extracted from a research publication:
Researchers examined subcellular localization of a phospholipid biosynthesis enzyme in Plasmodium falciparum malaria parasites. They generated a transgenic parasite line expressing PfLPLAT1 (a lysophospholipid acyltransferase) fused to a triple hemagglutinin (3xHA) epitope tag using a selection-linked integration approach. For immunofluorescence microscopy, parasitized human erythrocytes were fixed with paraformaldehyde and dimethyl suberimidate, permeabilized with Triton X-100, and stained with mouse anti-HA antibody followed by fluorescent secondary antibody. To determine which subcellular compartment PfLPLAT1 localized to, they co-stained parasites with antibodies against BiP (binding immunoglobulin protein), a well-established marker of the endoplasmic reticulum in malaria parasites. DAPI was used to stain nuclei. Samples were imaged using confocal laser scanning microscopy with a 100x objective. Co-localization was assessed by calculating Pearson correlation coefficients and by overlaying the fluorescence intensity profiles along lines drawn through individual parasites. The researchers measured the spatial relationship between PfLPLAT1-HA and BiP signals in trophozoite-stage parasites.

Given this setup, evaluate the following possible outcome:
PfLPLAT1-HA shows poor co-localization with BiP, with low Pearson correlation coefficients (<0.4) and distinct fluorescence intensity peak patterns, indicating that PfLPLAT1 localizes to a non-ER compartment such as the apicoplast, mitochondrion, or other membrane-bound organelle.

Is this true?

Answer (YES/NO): NO